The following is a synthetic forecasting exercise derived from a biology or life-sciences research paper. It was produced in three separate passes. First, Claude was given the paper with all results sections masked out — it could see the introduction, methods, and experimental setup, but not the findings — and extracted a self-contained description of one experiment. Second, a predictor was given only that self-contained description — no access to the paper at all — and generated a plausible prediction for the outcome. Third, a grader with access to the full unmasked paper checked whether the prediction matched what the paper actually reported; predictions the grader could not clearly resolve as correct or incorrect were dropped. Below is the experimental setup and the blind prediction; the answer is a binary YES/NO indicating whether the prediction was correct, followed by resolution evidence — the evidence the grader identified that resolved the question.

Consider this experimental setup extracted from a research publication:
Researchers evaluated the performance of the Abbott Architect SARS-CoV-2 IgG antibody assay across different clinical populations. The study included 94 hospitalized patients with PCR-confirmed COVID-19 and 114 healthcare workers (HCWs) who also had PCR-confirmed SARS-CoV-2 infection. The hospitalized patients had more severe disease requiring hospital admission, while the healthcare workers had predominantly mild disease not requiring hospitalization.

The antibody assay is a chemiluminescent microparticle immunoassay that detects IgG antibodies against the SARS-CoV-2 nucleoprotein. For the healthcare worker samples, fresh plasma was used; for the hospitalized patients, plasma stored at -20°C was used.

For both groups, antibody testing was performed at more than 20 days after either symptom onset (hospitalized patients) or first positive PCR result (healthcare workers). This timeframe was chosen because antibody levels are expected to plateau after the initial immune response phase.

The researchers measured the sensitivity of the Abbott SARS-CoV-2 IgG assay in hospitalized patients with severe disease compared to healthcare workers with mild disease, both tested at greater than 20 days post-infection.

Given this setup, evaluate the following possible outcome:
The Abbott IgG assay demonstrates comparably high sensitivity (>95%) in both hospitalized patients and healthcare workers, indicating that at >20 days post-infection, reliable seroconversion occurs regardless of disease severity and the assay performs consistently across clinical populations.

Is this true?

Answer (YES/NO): NO